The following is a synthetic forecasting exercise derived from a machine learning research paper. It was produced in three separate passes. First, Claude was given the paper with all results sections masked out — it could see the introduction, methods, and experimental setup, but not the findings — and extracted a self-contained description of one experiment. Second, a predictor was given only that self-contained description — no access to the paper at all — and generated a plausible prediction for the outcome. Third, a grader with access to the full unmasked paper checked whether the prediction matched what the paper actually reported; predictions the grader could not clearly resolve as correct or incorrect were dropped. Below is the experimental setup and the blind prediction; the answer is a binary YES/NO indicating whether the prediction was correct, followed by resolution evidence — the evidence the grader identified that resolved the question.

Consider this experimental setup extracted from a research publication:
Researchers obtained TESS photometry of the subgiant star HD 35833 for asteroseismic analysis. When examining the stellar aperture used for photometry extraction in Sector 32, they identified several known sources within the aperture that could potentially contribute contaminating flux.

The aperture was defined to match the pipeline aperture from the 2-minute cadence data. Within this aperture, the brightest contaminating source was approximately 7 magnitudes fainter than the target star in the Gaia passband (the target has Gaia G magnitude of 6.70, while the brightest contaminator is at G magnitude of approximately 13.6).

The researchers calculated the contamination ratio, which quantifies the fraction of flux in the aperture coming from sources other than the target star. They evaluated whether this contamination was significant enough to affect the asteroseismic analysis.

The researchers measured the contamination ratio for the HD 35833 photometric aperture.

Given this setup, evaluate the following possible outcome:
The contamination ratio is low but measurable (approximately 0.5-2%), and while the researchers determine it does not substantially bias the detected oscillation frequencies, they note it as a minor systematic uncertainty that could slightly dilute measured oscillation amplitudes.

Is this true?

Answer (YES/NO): NO